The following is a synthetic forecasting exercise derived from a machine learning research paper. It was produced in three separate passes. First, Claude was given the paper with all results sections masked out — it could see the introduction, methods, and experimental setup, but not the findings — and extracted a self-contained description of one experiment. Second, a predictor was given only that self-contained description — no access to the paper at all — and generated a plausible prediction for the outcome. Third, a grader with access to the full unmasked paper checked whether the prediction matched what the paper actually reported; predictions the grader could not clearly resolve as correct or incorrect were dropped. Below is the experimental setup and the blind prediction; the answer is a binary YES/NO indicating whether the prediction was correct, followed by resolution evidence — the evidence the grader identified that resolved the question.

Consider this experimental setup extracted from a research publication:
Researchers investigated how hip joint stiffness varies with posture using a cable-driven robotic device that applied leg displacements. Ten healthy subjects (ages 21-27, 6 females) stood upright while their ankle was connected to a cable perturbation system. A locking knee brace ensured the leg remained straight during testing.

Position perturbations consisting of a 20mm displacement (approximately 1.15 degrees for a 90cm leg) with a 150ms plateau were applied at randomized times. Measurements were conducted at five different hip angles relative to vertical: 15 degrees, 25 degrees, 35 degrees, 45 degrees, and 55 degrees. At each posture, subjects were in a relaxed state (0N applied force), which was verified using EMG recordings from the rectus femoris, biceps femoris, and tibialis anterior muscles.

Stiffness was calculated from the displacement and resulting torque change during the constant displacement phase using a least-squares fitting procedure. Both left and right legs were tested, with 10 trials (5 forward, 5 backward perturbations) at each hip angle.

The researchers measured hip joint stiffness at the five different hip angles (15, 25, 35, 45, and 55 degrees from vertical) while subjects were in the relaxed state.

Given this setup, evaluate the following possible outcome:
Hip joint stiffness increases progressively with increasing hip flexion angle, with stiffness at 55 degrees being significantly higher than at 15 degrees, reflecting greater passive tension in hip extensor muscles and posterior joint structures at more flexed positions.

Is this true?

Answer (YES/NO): NO